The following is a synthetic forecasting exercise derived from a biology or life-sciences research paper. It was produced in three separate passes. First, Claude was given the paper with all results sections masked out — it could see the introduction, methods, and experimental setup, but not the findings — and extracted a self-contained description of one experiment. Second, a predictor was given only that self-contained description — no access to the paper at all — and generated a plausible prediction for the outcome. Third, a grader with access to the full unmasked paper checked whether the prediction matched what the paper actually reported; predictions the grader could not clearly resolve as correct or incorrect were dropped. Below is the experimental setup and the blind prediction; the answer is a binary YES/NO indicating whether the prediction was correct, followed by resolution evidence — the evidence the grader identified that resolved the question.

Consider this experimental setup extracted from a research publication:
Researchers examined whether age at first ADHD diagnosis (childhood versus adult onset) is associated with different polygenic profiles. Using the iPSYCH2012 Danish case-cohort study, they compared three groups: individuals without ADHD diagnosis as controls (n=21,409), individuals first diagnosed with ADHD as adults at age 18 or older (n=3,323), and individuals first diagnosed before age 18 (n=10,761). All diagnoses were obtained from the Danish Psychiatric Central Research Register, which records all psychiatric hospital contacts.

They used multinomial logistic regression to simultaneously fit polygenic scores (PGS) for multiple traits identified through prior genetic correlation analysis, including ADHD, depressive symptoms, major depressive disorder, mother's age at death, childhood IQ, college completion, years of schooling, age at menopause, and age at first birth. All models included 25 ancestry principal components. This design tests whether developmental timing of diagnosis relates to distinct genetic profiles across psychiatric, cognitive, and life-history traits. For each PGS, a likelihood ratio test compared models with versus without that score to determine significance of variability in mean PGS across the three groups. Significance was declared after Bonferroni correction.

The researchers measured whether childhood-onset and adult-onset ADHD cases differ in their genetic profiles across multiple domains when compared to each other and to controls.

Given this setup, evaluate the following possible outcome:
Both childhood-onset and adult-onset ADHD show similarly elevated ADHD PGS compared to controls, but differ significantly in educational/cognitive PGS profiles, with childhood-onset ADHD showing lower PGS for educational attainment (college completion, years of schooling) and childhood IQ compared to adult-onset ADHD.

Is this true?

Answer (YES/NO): NO